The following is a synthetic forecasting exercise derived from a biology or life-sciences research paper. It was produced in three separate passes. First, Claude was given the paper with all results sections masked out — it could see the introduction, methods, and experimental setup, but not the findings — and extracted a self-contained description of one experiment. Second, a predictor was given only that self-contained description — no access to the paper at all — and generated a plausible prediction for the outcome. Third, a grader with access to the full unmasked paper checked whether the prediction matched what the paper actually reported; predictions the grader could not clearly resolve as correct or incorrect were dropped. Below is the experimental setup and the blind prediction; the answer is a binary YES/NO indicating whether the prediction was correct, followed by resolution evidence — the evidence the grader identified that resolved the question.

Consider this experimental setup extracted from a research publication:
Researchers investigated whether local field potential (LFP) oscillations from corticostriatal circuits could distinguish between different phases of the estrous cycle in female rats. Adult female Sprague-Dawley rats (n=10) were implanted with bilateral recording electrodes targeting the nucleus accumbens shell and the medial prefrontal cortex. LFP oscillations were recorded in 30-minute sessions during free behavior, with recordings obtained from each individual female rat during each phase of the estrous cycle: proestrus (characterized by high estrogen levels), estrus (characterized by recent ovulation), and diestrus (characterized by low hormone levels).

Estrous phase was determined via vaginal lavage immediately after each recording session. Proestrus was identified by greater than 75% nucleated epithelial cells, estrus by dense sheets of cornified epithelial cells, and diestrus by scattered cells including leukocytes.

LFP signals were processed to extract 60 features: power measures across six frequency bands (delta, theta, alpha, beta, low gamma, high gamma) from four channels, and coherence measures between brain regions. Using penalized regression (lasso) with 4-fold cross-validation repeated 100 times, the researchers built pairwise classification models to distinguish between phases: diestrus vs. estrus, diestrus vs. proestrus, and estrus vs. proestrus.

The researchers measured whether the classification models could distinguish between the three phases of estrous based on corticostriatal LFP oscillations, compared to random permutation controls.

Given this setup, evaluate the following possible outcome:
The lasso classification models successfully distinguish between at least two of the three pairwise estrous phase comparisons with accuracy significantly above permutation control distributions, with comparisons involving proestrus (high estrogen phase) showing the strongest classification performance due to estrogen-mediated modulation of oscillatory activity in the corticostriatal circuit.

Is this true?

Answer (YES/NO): NO